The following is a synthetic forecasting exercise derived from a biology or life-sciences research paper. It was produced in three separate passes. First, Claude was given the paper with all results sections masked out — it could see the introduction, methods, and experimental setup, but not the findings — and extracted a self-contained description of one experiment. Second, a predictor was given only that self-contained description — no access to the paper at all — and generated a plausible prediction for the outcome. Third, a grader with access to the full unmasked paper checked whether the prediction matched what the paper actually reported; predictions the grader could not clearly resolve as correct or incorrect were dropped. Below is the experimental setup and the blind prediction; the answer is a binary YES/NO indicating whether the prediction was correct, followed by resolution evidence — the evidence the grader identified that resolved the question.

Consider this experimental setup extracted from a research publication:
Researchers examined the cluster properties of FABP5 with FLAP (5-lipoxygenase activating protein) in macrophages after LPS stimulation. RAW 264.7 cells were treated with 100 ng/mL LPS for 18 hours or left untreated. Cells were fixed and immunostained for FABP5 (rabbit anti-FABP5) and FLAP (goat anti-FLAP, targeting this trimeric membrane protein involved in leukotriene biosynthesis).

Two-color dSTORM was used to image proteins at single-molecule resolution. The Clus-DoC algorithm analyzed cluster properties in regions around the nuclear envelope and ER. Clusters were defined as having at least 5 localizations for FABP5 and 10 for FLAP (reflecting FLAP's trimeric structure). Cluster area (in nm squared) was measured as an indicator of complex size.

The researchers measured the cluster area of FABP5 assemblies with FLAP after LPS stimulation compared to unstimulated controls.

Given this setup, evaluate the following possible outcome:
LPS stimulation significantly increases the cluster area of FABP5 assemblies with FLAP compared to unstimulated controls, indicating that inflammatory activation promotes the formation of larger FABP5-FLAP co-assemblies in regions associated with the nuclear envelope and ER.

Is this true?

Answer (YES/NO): YES